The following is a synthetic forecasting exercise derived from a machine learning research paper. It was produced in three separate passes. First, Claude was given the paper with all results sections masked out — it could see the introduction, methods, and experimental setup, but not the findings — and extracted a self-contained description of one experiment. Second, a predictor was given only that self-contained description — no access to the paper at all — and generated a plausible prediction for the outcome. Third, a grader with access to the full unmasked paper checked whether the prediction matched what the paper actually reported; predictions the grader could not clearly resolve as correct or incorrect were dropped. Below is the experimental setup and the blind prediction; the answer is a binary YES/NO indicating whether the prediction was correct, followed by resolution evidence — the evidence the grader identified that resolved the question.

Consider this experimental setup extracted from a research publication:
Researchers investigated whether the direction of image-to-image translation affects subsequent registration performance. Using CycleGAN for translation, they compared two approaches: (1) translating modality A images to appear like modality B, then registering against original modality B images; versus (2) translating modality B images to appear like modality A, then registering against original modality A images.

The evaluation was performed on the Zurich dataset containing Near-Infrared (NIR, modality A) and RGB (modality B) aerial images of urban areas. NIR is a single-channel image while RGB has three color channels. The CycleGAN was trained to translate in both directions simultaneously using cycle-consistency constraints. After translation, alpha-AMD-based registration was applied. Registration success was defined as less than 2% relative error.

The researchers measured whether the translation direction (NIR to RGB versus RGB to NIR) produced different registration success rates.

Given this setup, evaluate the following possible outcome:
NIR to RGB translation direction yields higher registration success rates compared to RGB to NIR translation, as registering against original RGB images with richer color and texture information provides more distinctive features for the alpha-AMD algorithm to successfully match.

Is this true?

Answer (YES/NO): YES